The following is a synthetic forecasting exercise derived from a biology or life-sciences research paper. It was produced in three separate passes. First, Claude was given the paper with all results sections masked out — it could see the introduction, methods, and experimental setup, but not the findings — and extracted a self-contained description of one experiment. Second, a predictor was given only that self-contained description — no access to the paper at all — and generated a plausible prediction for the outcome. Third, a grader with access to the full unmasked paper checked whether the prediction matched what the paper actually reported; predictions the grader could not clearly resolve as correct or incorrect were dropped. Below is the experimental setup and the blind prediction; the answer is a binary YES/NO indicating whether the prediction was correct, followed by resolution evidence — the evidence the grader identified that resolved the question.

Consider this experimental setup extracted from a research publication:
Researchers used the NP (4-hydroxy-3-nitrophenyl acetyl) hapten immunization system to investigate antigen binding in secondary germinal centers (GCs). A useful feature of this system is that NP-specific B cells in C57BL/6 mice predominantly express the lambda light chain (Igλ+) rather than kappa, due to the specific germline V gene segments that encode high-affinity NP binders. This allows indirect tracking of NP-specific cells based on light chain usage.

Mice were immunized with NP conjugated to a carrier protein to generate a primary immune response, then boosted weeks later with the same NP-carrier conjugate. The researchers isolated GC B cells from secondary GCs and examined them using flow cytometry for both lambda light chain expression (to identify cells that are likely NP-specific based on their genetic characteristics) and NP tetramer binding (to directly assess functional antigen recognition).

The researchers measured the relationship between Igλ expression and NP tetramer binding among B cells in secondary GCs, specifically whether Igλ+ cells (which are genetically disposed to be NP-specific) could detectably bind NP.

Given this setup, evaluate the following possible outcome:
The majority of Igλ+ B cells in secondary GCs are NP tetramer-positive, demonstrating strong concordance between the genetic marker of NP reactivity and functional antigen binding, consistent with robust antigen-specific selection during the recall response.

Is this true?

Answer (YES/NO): NO